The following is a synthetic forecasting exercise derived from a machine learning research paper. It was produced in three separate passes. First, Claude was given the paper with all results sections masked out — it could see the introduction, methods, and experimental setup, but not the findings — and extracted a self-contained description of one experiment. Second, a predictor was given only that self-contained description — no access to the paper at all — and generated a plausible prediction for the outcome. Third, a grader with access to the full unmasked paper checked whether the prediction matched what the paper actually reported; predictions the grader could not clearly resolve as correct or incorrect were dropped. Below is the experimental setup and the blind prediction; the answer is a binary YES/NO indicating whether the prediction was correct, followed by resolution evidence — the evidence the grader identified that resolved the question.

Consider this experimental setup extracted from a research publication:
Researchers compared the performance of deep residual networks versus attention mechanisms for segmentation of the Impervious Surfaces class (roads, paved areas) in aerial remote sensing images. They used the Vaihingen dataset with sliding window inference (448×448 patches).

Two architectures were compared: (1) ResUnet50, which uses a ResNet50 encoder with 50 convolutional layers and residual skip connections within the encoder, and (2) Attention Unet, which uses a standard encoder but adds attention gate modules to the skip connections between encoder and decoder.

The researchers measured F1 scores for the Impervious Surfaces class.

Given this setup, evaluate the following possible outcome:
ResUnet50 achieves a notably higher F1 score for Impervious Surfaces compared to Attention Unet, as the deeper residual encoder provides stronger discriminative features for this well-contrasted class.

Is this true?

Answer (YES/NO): NO